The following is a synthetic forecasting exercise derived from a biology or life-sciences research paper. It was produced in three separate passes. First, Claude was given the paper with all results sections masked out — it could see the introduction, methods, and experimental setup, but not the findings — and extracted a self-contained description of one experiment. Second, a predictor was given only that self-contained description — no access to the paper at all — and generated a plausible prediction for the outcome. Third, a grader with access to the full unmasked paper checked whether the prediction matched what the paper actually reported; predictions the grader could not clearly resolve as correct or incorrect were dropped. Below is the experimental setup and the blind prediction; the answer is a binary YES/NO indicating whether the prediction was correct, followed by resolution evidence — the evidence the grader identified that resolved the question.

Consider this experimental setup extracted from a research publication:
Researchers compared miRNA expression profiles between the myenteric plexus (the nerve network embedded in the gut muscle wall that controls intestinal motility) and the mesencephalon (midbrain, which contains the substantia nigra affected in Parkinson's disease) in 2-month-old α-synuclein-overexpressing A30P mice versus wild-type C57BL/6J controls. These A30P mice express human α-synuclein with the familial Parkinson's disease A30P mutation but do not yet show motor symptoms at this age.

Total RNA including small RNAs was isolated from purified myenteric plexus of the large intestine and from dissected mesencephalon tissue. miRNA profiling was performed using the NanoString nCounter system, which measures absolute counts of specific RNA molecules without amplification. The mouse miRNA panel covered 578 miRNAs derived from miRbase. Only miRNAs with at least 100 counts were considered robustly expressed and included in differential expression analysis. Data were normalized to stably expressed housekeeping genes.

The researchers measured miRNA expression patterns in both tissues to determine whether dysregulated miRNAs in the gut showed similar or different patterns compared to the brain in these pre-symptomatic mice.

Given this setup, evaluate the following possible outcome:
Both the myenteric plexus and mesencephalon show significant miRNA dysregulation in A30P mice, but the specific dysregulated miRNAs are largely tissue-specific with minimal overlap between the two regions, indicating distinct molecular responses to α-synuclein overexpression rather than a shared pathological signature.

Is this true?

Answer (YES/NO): NO